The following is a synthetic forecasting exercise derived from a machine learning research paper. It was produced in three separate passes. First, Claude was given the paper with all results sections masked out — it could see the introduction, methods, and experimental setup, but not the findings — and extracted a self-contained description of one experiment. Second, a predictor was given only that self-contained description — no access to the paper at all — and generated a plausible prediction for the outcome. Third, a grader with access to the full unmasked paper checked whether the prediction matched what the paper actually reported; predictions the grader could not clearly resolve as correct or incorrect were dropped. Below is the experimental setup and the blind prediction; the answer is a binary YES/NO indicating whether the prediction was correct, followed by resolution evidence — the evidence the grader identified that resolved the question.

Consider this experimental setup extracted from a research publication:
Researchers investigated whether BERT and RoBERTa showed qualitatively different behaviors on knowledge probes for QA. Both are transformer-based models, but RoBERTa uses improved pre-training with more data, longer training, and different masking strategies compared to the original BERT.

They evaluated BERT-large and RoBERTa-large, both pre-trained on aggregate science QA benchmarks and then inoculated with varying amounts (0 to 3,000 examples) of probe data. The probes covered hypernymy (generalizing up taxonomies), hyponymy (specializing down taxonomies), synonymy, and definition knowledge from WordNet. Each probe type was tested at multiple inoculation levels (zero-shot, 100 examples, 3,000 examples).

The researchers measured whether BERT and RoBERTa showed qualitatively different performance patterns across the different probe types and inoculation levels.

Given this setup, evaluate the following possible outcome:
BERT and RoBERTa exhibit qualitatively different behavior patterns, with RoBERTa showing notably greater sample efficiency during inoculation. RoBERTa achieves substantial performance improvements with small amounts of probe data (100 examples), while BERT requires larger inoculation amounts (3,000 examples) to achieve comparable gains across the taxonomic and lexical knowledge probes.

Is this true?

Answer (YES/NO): NO